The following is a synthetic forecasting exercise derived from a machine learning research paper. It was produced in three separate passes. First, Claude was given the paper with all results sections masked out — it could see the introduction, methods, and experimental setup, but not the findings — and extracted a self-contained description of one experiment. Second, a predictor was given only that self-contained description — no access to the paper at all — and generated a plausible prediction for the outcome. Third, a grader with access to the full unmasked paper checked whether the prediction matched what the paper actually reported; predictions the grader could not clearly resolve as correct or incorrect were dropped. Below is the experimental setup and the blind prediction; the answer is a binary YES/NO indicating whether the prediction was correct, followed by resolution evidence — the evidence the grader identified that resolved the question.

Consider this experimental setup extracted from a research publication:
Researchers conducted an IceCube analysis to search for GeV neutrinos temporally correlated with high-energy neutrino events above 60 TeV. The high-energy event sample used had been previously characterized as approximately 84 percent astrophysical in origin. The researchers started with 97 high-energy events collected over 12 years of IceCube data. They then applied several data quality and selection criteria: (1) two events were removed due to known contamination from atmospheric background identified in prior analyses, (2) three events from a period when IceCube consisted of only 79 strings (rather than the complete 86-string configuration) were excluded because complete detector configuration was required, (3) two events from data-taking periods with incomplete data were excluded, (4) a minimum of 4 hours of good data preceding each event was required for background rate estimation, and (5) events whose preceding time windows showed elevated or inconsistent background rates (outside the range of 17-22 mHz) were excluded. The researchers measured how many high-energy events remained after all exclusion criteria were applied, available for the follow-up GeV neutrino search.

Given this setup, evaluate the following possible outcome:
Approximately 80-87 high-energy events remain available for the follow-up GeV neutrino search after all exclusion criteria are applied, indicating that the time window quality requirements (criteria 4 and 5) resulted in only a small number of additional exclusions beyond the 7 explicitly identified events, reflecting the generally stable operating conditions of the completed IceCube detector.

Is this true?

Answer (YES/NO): NO